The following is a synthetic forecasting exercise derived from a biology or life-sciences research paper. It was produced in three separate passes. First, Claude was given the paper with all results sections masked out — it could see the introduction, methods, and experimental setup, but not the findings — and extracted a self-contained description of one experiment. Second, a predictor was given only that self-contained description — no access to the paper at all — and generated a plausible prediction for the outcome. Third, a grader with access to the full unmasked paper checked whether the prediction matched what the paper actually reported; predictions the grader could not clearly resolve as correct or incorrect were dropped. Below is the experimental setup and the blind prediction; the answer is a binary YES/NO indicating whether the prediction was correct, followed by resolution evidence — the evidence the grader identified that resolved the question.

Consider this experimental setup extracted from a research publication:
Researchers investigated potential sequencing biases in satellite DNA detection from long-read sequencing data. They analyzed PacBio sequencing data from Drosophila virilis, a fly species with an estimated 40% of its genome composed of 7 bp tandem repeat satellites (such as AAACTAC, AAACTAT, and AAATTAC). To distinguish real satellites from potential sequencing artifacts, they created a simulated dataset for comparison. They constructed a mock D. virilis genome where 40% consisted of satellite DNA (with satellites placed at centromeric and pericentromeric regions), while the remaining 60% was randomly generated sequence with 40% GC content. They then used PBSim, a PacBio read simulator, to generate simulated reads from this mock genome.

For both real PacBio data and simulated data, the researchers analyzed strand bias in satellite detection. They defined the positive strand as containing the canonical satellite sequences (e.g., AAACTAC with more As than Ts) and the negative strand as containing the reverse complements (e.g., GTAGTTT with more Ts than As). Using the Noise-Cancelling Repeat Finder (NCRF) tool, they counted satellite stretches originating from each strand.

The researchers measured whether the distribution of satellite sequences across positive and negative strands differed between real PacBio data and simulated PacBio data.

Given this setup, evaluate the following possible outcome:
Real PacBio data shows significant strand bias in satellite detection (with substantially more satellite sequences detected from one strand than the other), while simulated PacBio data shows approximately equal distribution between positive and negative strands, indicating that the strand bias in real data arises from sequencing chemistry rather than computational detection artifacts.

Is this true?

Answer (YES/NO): YES